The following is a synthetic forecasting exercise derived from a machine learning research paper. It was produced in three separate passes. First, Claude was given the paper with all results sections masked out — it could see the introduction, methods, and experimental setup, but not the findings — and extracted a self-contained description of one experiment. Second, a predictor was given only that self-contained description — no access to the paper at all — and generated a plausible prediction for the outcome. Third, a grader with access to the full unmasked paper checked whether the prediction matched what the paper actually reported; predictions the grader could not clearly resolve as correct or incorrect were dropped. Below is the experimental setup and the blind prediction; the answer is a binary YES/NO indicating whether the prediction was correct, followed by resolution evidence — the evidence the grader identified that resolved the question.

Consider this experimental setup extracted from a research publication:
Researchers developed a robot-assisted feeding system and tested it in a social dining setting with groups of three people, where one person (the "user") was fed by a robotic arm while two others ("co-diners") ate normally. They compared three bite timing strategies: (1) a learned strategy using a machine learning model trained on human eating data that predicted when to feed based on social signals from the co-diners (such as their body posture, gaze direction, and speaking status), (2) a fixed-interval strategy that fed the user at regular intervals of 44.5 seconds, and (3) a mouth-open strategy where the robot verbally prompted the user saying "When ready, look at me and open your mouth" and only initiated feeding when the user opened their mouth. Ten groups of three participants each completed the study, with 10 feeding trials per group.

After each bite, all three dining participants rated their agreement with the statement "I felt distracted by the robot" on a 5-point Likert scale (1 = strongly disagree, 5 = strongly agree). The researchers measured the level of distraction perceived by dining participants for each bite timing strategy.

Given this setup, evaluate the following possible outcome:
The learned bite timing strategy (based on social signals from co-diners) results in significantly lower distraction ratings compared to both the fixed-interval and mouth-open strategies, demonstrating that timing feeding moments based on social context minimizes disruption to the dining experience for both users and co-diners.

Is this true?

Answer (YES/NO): NO